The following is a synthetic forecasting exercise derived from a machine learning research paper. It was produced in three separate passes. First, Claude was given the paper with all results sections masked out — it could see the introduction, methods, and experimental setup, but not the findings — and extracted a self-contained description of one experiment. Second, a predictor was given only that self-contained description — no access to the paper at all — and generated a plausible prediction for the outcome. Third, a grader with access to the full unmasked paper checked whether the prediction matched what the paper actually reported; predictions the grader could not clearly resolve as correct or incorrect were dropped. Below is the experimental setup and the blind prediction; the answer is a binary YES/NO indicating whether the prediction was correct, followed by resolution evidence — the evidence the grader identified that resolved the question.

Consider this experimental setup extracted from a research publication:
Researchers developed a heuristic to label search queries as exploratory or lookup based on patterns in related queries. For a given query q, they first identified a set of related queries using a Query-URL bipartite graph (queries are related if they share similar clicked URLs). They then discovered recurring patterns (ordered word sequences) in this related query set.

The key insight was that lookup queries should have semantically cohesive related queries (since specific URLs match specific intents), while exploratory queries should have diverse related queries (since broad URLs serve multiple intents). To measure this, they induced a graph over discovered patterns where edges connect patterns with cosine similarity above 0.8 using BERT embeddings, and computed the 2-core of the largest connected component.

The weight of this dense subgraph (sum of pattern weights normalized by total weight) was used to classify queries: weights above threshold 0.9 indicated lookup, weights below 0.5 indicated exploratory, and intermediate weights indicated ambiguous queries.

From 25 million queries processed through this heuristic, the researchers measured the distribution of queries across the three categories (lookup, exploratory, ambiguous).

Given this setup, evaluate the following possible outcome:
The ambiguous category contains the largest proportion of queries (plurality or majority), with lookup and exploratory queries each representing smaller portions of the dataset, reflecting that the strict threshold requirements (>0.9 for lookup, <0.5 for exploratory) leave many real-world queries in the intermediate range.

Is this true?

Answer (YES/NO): NO